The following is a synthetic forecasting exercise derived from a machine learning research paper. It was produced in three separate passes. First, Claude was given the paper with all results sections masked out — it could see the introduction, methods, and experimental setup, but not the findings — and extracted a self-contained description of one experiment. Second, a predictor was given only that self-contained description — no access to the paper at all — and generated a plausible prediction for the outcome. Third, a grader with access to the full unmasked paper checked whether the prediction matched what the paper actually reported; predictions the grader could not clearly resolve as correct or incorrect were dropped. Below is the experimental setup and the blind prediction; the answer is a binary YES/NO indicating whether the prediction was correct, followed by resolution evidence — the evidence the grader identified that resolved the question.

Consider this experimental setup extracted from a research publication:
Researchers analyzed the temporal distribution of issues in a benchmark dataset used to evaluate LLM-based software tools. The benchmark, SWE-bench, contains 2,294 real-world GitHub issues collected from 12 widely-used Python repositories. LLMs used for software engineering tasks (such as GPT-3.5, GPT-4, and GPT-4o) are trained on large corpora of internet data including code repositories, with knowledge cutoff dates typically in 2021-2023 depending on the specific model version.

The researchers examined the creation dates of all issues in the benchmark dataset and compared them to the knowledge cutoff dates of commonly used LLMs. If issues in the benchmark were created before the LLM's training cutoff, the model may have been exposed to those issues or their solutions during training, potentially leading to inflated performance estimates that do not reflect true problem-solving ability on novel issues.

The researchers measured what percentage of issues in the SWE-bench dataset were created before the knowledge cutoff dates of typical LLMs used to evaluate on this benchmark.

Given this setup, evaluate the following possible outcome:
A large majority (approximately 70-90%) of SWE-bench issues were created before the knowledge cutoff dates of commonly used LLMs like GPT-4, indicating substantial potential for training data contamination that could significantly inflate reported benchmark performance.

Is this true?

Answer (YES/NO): NO